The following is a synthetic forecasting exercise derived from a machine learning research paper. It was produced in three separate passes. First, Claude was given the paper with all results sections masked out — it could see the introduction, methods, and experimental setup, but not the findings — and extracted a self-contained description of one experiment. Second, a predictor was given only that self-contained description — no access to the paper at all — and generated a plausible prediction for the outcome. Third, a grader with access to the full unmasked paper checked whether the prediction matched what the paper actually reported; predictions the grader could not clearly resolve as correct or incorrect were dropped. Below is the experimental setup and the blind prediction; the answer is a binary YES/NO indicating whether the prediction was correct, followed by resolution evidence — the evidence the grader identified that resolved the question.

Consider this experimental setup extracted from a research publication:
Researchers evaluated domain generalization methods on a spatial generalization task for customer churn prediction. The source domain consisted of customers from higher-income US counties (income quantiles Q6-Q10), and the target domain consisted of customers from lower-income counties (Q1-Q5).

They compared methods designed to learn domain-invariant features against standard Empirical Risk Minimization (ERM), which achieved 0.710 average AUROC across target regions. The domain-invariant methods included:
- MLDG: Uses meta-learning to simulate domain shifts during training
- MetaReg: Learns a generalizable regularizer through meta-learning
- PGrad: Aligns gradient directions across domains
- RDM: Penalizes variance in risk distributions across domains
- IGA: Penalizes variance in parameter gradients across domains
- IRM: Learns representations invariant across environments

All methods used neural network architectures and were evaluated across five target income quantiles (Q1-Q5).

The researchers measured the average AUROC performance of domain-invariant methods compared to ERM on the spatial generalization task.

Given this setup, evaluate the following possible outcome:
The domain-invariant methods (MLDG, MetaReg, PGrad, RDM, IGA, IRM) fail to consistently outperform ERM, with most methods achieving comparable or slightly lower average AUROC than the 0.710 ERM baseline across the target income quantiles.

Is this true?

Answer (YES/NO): NO